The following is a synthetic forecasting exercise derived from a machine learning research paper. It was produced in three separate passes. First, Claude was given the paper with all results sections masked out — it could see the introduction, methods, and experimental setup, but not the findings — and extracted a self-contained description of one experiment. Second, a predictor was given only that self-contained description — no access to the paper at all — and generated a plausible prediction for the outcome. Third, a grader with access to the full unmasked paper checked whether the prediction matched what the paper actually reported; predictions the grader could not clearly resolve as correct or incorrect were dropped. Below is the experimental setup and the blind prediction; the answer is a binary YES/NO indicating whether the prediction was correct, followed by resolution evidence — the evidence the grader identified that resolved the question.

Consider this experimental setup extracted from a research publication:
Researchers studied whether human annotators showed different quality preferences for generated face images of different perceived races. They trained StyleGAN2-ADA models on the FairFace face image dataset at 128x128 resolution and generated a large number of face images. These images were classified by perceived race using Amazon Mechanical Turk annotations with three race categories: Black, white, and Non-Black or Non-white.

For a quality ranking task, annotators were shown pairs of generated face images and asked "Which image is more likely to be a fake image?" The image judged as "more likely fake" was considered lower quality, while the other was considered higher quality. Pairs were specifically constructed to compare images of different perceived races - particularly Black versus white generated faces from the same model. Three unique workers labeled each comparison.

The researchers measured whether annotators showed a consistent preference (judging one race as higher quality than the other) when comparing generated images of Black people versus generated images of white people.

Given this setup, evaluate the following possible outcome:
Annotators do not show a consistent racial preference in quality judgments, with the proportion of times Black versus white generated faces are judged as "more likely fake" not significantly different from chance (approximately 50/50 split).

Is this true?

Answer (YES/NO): NO